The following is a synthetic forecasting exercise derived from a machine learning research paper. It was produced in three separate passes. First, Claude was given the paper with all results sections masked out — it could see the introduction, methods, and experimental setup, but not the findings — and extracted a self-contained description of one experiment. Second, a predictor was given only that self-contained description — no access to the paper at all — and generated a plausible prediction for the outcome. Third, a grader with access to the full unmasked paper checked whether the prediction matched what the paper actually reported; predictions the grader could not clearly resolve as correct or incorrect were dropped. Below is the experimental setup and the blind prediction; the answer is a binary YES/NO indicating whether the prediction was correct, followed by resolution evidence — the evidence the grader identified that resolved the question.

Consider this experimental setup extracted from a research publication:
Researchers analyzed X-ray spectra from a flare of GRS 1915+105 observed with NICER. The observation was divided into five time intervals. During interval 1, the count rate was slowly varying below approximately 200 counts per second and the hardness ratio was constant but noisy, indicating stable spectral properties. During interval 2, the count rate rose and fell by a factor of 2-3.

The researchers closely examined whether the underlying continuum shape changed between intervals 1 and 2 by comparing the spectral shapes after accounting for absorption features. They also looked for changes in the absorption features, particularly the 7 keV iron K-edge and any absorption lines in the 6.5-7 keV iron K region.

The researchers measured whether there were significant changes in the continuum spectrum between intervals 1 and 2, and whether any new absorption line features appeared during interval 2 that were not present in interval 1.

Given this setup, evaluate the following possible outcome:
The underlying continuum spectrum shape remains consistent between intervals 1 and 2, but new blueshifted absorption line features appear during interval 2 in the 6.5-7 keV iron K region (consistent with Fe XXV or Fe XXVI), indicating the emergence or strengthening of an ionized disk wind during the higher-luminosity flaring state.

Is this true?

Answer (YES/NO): YES